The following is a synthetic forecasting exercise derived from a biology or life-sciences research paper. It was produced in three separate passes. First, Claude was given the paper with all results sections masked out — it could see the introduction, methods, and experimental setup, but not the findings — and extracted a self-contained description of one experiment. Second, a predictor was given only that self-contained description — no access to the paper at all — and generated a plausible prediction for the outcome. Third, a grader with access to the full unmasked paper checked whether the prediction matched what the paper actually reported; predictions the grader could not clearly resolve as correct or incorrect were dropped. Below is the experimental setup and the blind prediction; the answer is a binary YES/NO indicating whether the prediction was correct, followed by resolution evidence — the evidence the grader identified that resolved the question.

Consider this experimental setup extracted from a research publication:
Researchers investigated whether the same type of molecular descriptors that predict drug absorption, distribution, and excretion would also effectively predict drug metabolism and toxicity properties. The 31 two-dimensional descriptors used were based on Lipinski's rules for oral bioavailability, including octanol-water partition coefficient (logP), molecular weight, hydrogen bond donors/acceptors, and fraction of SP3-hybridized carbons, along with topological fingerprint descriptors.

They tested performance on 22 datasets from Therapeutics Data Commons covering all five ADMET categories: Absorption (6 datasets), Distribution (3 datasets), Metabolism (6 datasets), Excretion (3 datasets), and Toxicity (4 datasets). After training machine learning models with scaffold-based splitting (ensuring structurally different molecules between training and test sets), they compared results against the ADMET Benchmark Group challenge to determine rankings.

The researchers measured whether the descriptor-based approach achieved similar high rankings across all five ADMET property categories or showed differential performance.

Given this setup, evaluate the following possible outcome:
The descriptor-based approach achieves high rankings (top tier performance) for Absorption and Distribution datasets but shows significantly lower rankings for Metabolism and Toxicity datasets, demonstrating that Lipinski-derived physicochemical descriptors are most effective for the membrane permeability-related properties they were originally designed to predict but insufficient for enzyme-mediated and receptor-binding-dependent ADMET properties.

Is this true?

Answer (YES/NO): NO